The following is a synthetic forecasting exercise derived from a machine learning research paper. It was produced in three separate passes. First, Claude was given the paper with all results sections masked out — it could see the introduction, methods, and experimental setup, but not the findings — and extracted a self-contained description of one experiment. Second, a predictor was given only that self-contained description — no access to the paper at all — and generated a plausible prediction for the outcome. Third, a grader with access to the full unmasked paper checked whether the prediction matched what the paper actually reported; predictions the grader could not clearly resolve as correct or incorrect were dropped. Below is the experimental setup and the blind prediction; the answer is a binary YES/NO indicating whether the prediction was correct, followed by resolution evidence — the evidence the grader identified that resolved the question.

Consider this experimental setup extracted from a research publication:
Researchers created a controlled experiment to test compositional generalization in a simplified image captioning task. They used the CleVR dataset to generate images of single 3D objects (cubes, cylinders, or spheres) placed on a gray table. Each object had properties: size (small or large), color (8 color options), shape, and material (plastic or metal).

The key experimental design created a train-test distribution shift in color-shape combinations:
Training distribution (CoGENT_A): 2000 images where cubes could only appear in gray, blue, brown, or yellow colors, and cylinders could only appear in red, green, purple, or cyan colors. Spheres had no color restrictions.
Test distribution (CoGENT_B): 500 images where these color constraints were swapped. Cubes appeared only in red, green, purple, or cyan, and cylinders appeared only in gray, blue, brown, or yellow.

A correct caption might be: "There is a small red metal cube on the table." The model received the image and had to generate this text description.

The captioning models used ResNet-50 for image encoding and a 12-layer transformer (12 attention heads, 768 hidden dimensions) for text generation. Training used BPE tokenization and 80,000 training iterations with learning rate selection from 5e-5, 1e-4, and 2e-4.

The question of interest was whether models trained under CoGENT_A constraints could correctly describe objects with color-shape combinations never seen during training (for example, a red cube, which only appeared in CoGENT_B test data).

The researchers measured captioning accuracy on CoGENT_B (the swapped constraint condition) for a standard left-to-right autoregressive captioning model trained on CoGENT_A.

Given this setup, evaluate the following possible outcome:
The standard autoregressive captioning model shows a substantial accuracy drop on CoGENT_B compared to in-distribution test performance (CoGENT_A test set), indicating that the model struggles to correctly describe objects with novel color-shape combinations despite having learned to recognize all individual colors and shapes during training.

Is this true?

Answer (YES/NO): YES